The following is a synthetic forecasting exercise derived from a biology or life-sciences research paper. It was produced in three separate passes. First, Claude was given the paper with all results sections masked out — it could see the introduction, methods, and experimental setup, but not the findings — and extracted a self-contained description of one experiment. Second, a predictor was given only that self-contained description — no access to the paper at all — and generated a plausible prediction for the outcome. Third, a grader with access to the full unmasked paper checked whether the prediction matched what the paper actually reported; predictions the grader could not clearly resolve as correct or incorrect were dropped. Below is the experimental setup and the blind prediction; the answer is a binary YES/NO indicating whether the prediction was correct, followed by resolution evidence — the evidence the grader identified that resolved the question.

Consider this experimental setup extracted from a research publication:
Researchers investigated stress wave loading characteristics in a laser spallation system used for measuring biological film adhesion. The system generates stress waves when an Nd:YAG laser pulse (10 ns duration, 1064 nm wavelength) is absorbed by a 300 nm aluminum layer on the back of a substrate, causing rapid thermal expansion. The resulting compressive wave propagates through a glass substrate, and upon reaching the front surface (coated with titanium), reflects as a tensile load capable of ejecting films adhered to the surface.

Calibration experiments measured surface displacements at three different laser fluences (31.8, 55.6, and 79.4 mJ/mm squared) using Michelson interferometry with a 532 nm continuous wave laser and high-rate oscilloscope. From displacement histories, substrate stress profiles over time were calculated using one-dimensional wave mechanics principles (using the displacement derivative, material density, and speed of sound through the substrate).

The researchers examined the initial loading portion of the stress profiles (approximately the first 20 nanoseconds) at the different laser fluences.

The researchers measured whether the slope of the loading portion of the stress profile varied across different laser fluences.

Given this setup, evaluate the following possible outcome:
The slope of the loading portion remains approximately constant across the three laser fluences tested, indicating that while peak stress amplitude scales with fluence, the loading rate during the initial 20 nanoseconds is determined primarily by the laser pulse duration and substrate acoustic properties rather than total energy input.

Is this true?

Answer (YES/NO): YES